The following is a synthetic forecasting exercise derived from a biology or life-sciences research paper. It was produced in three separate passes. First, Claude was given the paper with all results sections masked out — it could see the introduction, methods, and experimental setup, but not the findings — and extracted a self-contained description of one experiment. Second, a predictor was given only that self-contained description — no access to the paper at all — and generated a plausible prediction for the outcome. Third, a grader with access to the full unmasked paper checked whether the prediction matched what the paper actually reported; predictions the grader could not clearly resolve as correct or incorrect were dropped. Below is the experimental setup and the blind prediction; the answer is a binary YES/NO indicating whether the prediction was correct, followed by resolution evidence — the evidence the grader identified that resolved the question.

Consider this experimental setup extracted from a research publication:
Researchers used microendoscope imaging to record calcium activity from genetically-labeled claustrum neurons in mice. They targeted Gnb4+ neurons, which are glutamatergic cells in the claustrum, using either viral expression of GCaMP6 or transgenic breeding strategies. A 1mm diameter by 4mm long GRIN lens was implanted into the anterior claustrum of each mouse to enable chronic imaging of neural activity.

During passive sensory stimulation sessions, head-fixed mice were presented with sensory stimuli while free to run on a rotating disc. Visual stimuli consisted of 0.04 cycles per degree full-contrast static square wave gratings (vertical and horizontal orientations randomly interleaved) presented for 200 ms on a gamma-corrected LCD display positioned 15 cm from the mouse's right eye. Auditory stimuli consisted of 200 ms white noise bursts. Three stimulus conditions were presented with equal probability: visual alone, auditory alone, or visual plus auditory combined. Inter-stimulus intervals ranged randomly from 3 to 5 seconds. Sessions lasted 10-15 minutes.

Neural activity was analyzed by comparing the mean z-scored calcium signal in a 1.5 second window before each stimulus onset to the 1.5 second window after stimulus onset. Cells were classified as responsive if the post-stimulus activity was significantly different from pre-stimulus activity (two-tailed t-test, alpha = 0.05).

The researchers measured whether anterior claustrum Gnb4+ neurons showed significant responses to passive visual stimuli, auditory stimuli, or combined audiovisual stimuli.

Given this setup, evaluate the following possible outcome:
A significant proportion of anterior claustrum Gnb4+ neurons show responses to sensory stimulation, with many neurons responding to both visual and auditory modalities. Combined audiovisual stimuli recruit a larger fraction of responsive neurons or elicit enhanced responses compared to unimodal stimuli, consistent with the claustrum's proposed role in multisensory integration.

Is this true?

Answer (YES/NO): NO